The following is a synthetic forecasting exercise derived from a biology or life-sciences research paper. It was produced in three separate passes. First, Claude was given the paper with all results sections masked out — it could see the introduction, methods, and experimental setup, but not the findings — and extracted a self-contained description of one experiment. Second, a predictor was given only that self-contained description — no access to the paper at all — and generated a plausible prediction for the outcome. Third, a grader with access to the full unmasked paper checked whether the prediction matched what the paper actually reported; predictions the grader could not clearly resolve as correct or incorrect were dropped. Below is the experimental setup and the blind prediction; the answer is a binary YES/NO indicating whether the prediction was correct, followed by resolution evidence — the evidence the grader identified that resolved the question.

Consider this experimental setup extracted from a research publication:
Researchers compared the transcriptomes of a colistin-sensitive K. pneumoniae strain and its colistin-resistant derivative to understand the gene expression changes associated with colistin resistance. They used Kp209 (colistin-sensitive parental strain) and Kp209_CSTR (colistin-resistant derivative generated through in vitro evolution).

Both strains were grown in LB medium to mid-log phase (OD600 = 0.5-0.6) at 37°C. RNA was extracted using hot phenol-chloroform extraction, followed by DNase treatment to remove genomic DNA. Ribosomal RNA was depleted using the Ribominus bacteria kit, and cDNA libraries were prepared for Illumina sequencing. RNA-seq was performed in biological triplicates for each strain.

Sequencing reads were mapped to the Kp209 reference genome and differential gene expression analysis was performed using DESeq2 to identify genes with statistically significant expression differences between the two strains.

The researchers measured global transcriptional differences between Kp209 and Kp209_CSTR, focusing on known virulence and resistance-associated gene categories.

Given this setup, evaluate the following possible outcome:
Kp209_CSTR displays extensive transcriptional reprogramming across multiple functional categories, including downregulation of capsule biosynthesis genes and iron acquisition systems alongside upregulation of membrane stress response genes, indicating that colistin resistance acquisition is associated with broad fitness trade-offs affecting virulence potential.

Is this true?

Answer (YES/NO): NO